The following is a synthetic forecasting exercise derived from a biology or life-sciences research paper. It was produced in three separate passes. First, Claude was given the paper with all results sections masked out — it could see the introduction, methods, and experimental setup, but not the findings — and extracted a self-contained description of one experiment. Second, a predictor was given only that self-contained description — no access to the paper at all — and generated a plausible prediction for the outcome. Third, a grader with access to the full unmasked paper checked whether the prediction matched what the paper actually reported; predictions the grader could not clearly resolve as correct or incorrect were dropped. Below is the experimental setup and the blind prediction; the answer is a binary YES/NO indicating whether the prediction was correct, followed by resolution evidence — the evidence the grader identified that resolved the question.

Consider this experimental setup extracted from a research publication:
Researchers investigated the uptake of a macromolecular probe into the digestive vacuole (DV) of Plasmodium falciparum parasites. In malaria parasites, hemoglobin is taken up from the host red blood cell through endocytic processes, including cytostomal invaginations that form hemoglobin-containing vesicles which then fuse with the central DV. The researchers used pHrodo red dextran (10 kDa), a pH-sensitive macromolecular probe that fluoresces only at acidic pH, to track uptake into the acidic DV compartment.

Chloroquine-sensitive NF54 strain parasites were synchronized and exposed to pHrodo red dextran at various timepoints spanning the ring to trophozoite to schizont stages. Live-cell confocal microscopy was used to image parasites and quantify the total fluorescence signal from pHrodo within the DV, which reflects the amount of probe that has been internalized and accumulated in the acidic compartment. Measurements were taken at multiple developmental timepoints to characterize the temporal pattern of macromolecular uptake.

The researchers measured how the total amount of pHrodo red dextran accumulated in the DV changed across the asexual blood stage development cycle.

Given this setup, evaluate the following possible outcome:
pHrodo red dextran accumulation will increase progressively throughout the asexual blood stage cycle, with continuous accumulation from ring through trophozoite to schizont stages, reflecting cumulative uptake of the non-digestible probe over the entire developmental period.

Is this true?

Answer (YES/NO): NO